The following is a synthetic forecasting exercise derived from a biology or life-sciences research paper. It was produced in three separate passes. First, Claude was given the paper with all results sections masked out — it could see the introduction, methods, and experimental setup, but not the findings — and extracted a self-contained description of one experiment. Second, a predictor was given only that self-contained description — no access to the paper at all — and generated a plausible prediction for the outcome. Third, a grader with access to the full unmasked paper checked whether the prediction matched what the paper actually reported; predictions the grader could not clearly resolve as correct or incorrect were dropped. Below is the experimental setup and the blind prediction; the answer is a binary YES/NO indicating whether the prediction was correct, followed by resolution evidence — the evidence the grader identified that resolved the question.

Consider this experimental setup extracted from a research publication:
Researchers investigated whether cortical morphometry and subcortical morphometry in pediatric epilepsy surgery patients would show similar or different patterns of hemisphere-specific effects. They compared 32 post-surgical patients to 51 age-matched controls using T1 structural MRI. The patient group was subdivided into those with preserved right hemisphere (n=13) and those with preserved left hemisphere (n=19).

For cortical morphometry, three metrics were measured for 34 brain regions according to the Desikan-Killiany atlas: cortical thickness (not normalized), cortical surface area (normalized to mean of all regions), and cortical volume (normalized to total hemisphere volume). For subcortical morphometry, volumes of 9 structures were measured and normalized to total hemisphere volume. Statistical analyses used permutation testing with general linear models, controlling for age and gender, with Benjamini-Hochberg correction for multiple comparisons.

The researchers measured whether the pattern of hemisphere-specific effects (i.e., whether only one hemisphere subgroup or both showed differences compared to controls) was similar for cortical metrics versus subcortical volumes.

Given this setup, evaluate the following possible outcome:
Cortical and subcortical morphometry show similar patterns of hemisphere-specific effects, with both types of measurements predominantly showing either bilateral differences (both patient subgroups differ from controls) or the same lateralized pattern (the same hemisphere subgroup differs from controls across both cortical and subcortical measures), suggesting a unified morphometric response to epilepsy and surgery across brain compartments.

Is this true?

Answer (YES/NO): NO